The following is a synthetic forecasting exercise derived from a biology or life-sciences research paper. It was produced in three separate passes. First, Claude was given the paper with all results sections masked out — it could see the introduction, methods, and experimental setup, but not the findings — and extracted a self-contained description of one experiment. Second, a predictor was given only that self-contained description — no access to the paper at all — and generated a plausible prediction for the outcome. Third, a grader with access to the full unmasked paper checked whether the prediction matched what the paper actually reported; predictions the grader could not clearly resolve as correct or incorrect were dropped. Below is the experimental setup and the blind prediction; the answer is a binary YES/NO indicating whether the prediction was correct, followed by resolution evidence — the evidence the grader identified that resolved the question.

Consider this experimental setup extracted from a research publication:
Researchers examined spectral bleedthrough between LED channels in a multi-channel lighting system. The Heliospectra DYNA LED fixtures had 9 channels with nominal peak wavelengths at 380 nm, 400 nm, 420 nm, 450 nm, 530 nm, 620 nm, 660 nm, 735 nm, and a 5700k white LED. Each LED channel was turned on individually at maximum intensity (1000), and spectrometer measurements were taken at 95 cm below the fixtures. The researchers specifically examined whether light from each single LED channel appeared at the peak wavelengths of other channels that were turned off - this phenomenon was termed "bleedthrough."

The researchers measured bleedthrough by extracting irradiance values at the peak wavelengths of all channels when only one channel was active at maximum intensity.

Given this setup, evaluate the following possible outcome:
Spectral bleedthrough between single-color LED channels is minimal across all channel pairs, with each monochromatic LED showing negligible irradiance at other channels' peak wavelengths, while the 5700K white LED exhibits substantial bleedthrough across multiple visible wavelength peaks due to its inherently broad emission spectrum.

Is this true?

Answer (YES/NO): NO